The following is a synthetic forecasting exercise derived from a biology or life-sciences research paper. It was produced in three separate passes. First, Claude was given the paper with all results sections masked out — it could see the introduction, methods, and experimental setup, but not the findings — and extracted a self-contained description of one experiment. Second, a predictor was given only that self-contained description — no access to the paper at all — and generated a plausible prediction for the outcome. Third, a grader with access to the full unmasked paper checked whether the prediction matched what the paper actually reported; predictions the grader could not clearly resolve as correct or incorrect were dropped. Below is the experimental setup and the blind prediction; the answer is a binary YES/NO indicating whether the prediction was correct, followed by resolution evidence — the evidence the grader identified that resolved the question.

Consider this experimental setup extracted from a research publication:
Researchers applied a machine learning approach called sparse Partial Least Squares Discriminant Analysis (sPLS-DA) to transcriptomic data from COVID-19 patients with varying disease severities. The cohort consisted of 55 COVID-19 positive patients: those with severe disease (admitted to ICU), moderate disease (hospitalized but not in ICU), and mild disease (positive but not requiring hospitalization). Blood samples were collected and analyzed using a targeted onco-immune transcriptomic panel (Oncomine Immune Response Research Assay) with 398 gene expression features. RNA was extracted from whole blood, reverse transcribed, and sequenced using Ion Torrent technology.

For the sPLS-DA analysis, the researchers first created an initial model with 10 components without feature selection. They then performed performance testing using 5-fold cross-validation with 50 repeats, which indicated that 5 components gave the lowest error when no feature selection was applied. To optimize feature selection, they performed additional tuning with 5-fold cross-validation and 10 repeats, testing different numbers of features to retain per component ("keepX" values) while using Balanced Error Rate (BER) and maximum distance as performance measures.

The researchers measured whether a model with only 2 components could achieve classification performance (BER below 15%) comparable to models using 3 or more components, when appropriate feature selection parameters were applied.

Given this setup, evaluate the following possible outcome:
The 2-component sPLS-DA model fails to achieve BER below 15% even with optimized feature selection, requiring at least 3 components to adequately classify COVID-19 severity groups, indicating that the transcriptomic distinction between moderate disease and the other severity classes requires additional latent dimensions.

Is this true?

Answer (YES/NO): NO